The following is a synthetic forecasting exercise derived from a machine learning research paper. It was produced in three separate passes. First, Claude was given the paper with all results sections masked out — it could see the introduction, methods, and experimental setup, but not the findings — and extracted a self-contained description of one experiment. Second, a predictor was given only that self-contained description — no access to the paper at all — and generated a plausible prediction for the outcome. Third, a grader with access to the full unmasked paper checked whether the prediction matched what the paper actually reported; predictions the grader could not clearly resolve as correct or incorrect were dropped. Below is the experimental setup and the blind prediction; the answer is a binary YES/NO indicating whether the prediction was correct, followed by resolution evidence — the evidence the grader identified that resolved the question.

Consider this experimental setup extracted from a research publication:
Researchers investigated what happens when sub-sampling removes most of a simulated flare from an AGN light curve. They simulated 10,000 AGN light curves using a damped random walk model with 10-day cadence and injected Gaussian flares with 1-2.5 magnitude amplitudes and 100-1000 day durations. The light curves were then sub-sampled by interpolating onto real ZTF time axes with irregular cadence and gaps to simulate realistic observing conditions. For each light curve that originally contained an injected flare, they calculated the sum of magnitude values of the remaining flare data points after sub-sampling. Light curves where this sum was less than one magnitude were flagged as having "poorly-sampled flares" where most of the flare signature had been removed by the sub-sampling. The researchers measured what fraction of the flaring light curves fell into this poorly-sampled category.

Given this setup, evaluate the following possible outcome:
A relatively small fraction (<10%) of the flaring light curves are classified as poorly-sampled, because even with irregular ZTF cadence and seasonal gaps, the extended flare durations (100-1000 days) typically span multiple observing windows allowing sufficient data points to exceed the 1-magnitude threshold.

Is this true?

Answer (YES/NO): NO